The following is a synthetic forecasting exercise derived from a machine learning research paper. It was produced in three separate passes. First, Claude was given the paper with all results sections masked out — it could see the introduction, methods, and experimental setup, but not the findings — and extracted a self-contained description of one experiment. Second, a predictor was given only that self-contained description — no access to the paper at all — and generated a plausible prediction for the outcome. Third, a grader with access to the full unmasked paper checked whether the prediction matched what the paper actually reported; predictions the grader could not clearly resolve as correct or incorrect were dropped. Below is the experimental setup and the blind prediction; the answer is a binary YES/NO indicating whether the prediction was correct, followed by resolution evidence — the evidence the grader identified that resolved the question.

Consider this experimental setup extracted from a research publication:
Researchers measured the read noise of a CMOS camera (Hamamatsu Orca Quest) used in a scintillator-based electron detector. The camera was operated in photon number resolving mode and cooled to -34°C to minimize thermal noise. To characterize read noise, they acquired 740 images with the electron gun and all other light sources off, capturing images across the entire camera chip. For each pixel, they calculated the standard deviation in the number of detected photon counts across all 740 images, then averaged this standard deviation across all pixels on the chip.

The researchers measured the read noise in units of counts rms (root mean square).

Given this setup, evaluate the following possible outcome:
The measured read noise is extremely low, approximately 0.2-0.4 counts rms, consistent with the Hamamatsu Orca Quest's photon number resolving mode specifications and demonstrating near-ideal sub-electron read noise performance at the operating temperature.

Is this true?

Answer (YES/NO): NO